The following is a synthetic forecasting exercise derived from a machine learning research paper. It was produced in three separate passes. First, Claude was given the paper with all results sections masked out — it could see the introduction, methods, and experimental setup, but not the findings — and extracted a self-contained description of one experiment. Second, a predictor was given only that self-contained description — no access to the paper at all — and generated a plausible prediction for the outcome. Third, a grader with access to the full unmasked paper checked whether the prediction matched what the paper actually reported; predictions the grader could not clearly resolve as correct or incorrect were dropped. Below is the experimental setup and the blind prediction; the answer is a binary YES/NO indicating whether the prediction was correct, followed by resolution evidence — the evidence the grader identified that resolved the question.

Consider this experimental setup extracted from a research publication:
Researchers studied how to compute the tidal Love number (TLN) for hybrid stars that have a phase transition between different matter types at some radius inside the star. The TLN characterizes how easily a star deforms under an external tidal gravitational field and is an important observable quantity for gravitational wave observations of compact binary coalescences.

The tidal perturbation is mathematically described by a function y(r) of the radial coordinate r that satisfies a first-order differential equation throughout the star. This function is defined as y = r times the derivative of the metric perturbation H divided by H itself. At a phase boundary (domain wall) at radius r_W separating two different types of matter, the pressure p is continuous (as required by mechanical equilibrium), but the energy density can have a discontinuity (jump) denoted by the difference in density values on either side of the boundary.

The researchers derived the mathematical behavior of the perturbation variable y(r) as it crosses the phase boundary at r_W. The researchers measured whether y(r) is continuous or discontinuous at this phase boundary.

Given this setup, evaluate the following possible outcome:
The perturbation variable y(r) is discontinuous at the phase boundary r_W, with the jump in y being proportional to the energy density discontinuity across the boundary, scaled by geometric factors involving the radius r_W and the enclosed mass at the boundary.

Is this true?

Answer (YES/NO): YES